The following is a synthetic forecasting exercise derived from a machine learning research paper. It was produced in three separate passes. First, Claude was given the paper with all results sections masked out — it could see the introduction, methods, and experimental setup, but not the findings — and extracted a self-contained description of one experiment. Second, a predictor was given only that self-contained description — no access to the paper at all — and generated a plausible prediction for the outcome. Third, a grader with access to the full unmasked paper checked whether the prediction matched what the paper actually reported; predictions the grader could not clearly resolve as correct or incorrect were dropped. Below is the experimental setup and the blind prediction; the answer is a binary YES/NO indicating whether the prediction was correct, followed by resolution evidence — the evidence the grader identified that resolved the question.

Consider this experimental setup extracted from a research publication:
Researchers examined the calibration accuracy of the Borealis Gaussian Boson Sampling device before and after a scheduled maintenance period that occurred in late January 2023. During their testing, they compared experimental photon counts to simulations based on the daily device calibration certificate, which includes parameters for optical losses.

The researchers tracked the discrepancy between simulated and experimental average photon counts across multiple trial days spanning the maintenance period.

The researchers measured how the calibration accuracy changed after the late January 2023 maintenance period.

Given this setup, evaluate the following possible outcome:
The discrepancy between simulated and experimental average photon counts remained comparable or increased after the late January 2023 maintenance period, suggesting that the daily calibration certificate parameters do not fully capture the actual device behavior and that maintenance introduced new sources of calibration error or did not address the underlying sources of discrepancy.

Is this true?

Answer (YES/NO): YES